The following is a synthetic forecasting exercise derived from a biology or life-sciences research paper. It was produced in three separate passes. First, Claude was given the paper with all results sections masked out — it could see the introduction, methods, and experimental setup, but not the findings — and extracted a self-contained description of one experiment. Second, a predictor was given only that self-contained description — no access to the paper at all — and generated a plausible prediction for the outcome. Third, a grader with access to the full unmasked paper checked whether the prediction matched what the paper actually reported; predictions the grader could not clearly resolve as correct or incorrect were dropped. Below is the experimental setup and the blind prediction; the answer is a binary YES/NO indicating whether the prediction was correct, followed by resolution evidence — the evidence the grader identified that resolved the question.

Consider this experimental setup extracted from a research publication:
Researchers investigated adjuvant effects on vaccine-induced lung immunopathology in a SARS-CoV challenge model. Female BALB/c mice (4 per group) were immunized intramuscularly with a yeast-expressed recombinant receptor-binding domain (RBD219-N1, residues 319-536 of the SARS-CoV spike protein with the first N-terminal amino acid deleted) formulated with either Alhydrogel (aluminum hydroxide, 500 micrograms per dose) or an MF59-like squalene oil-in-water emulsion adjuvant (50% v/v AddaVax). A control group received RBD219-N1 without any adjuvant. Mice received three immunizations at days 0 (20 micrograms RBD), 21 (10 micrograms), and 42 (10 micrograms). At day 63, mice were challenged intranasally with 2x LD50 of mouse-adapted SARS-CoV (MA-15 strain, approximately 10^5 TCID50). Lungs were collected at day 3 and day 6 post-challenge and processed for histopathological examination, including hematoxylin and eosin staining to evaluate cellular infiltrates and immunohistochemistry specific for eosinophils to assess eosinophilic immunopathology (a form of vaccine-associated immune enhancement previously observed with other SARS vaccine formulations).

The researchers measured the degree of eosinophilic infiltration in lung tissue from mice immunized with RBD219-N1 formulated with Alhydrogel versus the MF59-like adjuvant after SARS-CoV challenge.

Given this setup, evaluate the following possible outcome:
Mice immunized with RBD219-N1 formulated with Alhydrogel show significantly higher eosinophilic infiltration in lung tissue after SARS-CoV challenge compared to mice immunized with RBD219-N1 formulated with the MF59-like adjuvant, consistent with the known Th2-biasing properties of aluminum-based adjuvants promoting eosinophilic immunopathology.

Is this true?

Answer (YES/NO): NO